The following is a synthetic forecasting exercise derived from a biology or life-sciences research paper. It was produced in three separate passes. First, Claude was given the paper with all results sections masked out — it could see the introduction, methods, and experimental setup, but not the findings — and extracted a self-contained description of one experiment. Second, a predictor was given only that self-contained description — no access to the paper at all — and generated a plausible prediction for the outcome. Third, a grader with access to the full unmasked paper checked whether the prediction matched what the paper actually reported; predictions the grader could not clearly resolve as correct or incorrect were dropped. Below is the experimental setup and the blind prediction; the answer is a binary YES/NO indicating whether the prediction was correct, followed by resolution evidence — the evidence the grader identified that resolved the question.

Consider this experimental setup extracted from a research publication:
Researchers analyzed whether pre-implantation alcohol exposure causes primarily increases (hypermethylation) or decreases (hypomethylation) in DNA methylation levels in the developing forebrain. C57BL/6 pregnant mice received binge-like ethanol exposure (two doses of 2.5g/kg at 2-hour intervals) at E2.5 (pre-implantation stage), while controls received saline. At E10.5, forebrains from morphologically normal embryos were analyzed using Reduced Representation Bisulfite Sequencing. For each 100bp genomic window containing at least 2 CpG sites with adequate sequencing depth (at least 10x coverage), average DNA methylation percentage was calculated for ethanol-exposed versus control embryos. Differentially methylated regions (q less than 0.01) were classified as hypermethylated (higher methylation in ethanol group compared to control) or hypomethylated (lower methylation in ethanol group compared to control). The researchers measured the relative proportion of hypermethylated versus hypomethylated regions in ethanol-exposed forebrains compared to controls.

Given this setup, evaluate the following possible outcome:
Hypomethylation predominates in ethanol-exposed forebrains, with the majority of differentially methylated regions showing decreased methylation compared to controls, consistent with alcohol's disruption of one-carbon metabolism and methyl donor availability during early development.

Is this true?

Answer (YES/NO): YES